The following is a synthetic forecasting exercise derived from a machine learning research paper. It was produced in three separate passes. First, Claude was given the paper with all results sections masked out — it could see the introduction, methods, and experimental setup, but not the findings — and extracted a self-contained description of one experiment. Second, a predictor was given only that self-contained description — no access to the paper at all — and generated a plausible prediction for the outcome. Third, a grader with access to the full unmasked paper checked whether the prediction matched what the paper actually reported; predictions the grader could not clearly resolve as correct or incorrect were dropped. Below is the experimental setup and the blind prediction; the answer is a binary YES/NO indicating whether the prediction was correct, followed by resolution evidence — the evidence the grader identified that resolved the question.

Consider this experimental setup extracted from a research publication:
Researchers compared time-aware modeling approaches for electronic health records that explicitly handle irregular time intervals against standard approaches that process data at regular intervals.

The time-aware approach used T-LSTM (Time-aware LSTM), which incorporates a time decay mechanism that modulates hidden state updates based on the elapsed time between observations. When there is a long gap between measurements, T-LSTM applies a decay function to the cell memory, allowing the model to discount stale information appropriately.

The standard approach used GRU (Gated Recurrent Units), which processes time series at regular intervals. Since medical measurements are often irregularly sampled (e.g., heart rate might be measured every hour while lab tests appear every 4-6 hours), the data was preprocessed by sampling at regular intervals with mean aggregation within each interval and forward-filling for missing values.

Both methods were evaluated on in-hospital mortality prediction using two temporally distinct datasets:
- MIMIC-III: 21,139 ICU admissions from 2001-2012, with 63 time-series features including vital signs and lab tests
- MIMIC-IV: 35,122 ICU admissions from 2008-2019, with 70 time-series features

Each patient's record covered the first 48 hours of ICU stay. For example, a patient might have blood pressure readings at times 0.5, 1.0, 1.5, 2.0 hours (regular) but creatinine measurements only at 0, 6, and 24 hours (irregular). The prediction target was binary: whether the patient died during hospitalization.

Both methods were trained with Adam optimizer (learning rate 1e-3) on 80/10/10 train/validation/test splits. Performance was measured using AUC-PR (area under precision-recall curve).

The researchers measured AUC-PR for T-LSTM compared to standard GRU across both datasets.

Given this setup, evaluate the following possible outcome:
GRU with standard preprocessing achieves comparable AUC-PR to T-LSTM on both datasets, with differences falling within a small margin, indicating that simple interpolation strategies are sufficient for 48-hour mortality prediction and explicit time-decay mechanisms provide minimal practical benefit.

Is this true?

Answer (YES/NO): NO